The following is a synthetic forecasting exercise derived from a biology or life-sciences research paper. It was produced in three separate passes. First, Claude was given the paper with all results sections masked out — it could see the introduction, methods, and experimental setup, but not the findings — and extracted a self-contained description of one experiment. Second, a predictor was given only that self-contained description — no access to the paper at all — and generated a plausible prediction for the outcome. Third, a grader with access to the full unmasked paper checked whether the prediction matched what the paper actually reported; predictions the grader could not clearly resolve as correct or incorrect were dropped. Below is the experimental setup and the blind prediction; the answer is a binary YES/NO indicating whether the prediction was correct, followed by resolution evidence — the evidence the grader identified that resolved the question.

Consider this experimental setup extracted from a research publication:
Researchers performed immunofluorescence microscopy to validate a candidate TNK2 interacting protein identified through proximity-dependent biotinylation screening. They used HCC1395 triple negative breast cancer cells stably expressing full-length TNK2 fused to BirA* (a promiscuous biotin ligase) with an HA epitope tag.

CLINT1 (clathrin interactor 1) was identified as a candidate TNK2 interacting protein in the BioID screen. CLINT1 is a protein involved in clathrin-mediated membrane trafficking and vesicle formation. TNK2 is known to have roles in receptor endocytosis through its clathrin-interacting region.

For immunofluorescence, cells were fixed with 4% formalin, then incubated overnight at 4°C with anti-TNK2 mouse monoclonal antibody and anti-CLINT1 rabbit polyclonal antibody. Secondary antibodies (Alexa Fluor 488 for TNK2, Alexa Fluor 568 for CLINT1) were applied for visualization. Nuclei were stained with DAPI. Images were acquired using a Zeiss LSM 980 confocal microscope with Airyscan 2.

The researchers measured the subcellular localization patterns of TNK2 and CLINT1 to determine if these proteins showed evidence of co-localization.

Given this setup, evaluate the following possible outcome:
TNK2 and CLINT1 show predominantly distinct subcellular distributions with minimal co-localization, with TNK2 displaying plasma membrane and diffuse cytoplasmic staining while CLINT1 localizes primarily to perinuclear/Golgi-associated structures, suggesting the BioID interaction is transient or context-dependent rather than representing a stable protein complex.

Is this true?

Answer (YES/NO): NO